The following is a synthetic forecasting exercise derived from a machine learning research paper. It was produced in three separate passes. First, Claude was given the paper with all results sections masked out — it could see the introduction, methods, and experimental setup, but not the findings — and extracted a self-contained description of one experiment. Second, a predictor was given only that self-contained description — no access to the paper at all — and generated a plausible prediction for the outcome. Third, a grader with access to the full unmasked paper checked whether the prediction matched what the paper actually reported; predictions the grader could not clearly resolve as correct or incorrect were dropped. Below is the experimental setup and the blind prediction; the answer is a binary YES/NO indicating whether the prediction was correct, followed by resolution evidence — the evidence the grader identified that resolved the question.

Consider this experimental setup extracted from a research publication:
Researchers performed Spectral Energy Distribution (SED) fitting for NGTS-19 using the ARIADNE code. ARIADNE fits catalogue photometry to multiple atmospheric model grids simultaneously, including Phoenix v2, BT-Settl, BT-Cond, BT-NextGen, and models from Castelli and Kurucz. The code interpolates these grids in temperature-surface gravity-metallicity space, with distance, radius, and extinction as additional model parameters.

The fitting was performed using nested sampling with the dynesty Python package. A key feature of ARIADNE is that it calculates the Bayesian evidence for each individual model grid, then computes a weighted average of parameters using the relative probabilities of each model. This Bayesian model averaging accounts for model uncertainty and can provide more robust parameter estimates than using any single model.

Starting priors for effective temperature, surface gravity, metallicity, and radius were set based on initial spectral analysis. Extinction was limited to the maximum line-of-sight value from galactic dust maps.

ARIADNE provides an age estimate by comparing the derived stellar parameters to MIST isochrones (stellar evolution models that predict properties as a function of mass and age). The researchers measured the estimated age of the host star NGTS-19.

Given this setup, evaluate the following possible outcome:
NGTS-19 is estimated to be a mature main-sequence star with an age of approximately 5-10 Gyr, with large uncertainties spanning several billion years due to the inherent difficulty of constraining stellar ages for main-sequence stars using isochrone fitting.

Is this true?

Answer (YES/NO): YES